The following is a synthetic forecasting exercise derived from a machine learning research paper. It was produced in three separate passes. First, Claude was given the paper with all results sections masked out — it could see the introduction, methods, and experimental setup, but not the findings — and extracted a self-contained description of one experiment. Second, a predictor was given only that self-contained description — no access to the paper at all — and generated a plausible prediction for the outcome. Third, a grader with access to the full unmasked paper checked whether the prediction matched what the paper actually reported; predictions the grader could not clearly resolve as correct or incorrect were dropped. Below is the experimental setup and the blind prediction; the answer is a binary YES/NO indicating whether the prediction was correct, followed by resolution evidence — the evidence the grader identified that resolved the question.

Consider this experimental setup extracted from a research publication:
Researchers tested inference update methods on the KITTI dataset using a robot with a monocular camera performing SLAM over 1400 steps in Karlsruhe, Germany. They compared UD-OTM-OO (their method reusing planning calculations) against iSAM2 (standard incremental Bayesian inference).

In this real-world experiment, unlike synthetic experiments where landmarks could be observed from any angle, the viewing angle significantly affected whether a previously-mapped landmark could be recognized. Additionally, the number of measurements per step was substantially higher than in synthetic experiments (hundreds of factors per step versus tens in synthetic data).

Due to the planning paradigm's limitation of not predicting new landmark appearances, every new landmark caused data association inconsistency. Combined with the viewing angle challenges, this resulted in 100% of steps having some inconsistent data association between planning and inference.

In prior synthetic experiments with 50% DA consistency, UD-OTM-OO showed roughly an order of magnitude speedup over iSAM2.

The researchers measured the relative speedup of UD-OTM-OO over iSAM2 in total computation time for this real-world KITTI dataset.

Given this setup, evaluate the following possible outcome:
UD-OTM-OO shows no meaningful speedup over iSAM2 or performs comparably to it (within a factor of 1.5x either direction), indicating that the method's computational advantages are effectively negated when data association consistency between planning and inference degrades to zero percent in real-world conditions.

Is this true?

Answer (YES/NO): NO